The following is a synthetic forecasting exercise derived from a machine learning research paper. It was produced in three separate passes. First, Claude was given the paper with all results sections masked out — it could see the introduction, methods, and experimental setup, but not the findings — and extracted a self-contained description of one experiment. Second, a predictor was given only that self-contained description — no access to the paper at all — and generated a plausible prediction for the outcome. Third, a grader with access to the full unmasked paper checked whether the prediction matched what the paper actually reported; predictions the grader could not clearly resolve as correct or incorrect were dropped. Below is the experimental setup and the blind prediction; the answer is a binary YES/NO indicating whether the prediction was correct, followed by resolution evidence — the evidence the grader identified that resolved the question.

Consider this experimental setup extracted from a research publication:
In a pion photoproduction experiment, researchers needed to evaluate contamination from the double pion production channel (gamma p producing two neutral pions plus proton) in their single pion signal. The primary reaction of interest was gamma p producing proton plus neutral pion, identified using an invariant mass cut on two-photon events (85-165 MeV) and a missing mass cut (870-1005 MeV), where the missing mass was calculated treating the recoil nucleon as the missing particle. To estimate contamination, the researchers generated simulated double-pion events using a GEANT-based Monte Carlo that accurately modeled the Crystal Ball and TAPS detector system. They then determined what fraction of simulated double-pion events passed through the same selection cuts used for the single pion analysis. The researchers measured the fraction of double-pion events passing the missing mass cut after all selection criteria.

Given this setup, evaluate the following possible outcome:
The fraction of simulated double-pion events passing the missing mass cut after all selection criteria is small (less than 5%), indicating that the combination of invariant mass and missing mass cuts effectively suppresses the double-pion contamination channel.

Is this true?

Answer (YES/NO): YES